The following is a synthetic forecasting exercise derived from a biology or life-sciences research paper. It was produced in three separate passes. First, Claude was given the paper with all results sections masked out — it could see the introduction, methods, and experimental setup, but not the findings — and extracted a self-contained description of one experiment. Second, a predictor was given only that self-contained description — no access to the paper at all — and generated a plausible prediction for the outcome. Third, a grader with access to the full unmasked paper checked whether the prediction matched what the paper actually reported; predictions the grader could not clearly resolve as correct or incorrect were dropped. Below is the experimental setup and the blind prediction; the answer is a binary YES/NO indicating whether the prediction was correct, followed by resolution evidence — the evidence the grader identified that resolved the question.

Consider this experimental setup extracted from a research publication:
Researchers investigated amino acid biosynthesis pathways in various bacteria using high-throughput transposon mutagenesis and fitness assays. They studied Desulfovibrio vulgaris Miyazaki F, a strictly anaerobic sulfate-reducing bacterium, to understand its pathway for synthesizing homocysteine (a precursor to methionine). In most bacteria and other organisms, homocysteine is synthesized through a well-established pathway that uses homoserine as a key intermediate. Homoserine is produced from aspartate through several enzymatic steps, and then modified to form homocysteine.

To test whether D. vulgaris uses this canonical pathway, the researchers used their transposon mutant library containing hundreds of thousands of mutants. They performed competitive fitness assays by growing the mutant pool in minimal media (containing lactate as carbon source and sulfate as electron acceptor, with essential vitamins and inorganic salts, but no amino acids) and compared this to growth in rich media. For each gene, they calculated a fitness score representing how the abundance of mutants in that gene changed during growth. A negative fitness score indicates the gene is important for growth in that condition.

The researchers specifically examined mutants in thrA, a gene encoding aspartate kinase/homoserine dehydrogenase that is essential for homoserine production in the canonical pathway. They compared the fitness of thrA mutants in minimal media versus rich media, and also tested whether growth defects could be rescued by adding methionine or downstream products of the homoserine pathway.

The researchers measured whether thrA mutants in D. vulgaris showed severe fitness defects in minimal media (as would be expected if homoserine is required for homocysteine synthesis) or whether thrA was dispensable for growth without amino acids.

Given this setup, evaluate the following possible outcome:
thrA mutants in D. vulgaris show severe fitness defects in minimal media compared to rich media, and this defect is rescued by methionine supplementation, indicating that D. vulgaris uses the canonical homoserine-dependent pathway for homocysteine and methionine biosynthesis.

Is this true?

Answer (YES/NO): NO